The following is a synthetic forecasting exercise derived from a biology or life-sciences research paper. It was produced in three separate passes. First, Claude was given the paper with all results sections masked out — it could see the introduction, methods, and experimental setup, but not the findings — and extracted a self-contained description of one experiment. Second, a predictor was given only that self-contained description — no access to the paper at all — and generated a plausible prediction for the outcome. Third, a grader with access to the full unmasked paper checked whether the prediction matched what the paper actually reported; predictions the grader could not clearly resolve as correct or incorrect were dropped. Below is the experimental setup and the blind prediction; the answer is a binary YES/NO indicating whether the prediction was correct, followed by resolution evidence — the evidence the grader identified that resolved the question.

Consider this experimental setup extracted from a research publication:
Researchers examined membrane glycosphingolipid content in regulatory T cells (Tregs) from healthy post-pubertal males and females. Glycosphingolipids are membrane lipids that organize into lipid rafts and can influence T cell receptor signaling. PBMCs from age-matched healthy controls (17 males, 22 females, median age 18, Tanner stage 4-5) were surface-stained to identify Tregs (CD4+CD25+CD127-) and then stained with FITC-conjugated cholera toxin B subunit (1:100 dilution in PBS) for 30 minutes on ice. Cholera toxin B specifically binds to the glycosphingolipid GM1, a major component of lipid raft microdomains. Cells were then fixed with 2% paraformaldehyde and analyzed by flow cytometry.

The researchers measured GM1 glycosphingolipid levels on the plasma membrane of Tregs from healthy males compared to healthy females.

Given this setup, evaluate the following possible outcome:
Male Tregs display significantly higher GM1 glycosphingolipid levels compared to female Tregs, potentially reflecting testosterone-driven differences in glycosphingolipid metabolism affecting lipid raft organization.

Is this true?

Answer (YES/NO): YES